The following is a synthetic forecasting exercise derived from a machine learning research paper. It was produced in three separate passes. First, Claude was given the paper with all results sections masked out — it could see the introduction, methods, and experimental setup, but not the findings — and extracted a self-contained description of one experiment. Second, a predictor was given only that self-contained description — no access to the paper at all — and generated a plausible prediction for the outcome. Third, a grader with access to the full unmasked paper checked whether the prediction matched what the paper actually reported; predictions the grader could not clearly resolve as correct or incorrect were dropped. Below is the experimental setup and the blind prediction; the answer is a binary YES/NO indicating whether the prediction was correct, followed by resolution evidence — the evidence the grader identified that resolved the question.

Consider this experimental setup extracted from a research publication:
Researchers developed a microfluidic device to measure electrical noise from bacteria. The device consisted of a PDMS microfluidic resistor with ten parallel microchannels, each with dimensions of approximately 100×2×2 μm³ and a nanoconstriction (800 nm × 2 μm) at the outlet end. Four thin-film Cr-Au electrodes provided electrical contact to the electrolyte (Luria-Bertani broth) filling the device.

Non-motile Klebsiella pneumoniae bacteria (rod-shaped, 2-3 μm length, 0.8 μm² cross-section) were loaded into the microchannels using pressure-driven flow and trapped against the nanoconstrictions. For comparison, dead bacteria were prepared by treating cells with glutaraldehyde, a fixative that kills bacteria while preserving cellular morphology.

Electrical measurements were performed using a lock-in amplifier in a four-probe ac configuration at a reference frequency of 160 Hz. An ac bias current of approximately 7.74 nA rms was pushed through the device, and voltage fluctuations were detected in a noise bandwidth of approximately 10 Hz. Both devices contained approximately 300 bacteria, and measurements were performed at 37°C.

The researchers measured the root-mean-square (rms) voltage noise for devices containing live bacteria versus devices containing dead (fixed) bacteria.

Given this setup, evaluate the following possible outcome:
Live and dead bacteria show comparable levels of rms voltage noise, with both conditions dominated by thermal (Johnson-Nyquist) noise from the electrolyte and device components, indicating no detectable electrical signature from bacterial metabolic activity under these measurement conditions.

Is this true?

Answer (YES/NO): NO